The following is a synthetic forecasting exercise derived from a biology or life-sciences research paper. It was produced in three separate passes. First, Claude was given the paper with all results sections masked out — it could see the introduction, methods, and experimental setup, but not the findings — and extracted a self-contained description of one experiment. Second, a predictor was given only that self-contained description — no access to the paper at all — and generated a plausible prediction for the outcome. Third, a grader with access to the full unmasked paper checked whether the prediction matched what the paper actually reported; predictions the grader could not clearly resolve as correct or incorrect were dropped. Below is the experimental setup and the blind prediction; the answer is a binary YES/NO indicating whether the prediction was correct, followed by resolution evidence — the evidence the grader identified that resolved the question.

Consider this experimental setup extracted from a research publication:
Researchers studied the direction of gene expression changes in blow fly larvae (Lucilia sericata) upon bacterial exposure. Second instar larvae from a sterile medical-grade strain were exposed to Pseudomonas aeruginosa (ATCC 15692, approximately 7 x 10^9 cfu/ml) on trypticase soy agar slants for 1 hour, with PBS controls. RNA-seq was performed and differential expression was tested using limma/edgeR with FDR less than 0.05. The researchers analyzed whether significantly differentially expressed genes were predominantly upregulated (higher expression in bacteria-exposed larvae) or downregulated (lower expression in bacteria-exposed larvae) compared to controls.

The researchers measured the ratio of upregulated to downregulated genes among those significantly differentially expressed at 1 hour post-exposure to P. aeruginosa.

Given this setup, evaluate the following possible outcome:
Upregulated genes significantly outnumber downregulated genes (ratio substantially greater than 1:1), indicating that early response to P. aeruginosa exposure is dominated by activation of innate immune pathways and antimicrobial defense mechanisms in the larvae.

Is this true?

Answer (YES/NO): NO